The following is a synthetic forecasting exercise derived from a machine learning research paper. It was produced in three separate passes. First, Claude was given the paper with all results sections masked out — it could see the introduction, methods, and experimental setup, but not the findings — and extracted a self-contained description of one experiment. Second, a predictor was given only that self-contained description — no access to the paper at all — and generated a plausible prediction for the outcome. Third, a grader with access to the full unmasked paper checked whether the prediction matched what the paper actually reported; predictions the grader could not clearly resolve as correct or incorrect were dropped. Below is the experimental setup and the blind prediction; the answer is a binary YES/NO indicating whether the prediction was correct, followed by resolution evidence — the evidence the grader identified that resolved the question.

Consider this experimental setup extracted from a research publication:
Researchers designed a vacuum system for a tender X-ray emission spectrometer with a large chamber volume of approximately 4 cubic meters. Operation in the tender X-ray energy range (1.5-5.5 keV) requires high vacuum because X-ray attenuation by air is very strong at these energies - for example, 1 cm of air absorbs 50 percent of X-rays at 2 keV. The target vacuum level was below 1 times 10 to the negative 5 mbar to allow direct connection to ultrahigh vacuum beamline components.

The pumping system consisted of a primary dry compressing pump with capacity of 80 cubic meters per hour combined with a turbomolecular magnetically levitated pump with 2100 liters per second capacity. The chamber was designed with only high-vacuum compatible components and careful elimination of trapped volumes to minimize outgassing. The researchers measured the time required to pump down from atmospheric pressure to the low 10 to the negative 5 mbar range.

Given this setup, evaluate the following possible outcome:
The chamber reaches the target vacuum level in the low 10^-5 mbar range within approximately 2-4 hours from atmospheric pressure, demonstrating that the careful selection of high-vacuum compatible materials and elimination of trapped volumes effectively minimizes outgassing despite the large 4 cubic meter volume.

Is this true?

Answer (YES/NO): NO